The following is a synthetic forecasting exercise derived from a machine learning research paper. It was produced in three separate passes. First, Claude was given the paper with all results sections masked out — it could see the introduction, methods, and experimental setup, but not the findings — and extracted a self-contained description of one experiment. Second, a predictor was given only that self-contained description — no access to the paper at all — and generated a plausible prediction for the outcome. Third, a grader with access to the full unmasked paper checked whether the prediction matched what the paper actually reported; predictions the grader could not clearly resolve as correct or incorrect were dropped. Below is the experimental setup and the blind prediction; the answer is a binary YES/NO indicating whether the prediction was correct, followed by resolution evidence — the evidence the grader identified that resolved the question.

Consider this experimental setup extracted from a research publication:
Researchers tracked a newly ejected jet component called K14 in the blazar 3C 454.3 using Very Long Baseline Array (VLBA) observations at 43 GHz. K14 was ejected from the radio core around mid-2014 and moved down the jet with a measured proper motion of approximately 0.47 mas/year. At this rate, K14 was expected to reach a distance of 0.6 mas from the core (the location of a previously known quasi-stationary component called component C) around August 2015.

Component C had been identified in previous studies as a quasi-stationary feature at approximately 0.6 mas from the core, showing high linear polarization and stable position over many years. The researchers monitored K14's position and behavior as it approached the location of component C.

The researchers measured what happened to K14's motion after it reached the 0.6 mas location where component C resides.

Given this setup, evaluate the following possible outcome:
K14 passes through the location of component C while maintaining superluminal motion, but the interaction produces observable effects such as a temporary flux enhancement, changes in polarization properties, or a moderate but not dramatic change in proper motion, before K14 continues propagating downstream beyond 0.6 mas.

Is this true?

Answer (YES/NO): NO